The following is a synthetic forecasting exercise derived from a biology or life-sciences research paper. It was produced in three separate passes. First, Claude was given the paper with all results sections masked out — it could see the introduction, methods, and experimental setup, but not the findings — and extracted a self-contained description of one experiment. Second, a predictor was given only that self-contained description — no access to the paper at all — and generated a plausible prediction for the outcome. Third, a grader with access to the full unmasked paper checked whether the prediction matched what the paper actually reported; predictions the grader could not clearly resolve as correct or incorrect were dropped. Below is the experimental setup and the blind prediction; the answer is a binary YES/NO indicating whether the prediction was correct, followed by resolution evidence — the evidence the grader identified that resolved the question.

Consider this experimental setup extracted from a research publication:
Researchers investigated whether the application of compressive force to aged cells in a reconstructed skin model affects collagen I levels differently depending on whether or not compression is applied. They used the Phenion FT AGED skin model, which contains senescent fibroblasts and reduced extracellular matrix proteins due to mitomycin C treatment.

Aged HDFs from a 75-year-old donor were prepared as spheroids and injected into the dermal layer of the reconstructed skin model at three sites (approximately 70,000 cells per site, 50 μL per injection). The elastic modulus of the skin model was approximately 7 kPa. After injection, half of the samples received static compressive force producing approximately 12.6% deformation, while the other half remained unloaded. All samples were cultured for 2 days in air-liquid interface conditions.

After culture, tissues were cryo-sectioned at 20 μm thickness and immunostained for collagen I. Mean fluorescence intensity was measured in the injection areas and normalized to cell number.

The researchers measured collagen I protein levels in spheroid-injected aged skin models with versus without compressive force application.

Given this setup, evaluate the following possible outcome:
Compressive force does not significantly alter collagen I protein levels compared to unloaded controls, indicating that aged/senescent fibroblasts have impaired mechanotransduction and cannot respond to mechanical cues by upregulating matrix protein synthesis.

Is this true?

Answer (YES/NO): NO